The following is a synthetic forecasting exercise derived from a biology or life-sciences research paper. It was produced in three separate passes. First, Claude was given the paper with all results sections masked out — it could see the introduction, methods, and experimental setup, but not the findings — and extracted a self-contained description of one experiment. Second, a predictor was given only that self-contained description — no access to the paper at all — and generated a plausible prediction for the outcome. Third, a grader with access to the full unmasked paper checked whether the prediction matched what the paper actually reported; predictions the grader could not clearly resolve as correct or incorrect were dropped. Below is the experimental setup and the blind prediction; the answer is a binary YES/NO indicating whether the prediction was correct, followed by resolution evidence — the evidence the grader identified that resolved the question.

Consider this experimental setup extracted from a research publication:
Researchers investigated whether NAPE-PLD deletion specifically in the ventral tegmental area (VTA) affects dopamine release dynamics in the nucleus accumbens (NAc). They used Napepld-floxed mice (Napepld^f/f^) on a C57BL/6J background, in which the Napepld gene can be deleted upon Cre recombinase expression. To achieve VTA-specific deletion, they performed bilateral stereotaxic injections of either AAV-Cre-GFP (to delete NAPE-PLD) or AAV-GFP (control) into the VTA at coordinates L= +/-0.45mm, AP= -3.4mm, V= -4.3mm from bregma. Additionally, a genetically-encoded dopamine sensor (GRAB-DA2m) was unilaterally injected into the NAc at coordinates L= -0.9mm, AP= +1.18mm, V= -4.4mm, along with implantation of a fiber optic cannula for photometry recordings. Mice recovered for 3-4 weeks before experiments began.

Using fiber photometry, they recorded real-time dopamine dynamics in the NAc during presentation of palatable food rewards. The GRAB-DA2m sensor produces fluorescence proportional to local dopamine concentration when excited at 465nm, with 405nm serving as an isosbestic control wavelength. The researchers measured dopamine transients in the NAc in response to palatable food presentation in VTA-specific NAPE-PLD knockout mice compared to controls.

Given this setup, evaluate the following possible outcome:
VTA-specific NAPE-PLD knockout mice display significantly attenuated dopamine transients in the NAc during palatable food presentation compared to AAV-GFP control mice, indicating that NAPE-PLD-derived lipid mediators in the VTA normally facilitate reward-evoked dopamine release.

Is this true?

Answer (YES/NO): NO